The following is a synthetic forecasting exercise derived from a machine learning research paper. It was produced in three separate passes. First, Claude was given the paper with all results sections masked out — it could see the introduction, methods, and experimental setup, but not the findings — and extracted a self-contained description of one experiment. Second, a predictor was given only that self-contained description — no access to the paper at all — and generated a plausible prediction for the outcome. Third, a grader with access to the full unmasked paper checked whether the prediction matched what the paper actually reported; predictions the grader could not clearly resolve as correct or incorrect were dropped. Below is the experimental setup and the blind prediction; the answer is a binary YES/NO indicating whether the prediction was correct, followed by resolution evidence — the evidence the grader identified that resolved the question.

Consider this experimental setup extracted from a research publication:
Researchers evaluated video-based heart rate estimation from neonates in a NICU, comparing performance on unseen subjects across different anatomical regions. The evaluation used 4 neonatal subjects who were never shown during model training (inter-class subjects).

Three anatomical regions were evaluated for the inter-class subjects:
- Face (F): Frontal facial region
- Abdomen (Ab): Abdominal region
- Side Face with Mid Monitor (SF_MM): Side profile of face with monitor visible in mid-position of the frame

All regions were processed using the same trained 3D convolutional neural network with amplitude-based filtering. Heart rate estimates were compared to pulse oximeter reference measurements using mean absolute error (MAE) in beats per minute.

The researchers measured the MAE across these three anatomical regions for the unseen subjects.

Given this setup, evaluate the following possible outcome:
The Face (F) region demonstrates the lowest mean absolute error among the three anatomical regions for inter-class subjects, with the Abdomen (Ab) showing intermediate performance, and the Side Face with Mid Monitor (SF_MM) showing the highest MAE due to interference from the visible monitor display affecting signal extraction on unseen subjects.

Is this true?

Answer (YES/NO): NO